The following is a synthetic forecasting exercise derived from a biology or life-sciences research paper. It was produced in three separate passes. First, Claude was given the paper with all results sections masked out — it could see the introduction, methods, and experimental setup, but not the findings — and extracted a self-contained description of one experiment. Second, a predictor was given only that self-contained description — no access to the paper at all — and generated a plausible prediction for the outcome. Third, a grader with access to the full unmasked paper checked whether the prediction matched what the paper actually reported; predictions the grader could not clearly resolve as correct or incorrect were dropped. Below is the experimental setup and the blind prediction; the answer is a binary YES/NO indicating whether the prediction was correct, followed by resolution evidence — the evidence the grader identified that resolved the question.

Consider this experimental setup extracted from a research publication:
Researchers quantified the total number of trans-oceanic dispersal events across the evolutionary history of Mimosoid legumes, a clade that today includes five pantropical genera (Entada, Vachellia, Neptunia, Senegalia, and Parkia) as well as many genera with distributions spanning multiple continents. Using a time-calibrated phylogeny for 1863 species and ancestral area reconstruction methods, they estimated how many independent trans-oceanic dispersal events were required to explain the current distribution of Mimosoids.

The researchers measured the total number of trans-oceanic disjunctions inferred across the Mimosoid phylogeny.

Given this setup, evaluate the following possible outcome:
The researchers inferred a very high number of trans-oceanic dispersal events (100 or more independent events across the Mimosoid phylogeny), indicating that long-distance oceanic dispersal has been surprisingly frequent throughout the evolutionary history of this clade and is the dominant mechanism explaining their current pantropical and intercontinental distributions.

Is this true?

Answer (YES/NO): NO